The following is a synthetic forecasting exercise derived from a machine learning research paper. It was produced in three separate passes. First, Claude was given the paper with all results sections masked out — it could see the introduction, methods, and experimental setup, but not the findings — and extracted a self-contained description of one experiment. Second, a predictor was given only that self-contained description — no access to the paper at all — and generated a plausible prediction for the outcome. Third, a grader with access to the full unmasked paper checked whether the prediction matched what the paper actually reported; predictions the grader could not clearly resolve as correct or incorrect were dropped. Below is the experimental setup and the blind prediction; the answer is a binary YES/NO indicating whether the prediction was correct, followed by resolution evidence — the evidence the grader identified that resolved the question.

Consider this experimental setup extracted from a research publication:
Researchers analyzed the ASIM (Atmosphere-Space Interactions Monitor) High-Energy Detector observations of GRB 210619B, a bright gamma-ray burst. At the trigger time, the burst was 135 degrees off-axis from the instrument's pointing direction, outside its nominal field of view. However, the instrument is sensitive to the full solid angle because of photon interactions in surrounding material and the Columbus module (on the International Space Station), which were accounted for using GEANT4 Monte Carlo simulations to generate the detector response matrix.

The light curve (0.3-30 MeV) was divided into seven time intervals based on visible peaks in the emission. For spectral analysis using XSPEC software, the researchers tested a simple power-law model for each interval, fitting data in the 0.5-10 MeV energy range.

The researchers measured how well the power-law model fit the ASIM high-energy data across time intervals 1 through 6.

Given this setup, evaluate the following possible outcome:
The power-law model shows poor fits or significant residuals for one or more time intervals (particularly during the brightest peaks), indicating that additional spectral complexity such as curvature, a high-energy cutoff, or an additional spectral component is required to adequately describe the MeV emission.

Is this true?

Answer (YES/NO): NO